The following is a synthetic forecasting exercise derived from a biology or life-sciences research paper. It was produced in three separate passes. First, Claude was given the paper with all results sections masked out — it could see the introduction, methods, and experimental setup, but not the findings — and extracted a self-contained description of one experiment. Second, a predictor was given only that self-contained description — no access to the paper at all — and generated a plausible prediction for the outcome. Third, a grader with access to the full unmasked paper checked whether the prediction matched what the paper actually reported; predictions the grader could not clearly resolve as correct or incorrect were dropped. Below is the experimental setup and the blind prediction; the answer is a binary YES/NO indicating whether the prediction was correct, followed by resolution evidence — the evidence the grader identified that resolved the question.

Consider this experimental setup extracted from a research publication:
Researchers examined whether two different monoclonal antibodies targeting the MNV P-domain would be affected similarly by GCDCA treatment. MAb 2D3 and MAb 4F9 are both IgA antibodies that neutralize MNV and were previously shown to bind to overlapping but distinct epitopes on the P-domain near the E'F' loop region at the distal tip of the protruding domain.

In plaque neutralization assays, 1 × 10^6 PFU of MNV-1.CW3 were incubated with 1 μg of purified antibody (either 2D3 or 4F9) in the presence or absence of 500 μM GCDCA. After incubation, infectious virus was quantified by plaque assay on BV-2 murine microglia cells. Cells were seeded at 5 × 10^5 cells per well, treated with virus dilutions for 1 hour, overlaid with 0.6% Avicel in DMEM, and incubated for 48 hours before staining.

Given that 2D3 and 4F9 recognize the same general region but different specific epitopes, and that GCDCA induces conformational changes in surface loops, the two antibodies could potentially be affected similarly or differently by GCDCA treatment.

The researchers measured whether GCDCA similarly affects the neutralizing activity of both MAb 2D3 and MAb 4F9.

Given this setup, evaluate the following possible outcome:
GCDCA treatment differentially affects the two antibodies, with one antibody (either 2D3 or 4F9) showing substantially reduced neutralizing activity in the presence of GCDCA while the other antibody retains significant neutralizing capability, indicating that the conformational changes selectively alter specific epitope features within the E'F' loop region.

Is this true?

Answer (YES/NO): NO